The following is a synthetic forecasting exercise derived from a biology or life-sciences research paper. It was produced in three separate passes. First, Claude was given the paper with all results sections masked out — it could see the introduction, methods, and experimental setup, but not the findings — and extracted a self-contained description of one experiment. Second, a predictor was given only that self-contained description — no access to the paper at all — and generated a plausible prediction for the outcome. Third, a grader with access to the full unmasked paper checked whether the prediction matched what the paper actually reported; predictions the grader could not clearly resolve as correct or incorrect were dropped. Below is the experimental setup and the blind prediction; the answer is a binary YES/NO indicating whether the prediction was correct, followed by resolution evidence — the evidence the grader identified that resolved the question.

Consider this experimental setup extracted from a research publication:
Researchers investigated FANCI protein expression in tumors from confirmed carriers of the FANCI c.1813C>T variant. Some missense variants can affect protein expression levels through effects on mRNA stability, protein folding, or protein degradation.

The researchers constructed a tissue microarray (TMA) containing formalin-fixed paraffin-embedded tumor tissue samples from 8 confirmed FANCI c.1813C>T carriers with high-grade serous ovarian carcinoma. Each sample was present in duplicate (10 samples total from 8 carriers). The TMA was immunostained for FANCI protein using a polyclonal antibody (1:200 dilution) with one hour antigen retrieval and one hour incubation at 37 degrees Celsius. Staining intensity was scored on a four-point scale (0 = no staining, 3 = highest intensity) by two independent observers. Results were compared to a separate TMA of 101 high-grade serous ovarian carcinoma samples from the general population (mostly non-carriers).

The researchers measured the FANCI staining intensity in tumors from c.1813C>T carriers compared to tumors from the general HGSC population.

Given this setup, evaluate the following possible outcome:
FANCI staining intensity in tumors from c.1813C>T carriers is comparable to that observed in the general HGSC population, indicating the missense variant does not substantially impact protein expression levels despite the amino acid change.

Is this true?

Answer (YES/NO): NO